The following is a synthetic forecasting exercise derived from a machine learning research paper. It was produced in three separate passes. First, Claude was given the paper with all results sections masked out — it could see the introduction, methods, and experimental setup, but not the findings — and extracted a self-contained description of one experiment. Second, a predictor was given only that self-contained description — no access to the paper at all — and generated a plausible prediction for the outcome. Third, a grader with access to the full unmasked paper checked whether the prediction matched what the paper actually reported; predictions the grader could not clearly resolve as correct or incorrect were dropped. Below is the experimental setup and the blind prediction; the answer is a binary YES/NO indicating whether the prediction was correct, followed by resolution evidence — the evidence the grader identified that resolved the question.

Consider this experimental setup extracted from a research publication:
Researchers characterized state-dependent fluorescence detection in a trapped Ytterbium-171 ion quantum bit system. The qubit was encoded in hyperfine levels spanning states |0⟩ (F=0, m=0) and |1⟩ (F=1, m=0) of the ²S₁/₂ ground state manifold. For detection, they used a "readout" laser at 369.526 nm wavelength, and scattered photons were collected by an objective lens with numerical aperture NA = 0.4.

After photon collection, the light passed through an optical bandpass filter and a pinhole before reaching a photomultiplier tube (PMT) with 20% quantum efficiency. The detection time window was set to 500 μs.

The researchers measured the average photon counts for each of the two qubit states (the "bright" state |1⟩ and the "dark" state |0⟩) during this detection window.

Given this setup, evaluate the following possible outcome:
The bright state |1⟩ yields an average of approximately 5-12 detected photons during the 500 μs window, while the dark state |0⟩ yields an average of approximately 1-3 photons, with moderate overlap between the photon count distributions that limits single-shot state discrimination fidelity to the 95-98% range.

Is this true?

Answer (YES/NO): NO